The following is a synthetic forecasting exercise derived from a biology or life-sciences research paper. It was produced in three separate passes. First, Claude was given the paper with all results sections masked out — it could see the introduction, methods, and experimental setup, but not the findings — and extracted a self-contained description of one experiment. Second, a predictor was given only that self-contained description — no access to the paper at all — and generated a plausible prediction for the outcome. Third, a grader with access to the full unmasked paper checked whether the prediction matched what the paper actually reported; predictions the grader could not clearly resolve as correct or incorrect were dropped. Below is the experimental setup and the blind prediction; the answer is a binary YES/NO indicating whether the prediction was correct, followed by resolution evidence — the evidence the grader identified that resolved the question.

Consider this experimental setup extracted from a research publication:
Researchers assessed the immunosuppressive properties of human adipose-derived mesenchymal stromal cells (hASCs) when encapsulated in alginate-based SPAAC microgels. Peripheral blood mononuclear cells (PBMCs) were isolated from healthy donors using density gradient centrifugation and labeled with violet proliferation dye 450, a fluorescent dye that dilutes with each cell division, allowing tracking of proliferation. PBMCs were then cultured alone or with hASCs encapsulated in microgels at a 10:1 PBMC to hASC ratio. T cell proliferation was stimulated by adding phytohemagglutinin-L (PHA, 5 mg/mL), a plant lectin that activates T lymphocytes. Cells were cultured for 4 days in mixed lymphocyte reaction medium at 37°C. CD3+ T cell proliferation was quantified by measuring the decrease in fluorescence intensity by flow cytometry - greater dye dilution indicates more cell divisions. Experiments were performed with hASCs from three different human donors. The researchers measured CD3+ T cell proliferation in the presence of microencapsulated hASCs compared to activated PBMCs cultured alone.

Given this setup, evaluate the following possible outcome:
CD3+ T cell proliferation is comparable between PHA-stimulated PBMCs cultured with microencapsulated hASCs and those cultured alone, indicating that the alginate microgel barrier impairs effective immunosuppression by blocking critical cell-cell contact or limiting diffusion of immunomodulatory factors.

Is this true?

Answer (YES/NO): NO